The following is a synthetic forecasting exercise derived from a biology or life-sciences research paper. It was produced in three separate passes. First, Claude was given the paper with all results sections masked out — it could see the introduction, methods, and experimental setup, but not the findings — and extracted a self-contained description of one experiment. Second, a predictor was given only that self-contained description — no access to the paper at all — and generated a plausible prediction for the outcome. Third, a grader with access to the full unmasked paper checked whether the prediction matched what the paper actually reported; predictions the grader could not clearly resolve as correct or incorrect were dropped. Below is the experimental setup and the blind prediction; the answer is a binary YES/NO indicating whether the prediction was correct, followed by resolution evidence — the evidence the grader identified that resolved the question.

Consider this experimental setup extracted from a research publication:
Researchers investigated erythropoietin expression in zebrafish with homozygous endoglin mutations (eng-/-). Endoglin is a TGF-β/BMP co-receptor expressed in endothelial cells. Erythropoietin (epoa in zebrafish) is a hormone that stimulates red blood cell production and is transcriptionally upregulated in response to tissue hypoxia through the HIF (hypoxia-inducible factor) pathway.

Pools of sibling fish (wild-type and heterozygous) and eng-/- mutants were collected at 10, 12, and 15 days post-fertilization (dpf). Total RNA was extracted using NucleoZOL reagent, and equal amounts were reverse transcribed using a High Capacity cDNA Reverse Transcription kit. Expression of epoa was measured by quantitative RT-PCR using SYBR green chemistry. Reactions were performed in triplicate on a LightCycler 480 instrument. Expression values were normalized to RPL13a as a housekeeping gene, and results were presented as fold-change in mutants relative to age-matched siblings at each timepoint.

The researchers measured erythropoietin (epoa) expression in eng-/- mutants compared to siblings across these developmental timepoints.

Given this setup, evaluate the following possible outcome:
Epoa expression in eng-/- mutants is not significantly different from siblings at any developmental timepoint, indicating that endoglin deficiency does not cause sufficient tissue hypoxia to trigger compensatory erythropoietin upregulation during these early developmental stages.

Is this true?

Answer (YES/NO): NO